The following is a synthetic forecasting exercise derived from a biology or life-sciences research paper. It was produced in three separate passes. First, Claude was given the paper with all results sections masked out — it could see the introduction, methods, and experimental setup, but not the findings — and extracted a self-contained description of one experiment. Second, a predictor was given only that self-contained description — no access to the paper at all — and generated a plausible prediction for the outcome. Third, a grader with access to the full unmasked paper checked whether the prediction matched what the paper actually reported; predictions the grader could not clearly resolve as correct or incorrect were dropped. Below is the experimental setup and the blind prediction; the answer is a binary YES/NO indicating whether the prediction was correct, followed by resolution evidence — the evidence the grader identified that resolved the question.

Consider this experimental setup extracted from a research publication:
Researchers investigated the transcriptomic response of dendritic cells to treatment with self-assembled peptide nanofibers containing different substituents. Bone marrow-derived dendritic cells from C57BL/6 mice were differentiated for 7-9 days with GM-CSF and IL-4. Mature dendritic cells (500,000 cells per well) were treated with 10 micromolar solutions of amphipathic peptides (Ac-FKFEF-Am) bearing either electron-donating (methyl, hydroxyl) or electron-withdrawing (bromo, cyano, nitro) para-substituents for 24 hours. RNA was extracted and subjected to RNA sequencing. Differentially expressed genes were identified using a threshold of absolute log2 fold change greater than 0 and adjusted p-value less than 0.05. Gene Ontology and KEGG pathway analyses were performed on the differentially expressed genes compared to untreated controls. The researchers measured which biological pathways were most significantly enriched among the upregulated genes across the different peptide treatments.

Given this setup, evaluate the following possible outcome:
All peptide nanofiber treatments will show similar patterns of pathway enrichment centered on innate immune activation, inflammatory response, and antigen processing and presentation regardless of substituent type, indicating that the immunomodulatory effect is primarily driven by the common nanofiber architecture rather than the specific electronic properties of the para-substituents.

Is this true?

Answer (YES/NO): NO